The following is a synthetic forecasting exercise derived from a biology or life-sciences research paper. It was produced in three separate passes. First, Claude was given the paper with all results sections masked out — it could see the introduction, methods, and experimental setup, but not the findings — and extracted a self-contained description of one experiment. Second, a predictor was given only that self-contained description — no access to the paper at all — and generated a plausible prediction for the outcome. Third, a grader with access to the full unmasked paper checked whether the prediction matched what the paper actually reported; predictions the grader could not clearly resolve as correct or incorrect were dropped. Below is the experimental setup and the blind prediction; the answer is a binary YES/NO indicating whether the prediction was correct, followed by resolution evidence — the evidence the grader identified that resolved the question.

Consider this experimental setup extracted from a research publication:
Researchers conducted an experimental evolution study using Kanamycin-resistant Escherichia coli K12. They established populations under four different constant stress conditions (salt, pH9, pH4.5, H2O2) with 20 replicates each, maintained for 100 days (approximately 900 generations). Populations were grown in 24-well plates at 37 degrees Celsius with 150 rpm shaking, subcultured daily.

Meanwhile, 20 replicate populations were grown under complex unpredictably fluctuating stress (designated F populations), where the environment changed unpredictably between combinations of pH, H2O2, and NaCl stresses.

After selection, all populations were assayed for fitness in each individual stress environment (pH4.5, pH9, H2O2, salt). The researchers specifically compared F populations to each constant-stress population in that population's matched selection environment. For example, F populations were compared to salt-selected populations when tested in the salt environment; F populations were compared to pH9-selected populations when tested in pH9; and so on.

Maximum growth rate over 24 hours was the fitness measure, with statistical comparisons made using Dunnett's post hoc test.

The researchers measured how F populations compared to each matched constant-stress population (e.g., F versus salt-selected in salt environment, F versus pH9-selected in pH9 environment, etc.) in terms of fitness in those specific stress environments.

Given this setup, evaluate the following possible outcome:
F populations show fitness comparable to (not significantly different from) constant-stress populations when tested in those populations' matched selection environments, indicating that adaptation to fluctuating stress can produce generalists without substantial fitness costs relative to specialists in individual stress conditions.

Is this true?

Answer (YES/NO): NO